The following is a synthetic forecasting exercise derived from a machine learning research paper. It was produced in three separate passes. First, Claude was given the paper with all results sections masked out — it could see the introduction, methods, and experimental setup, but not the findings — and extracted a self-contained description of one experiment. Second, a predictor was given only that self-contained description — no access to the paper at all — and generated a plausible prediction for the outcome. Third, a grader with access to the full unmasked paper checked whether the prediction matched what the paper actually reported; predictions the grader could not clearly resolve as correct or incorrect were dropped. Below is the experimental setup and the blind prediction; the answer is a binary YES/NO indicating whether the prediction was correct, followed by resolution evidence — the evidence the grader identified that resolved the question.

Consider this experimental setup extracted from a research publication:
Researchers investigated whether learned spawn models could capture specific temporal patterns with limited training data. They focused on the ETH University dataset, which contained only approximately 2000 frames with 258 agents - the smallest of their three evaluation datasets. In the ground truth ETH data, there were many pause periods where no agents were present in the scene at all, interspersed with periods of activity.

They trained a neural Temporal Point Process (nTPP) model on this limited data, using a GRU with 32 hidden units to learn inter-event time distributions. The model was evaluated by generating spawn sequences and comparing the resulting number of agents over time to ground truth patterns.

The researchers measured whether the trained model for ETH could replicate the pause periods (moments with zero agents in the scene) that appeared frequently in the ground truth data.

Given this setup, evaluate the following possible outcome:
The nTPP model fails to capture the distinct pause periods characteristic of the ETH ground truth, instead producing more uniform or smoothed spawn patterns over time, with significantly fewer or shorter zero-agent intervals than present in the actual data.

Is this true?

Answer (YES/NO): YES